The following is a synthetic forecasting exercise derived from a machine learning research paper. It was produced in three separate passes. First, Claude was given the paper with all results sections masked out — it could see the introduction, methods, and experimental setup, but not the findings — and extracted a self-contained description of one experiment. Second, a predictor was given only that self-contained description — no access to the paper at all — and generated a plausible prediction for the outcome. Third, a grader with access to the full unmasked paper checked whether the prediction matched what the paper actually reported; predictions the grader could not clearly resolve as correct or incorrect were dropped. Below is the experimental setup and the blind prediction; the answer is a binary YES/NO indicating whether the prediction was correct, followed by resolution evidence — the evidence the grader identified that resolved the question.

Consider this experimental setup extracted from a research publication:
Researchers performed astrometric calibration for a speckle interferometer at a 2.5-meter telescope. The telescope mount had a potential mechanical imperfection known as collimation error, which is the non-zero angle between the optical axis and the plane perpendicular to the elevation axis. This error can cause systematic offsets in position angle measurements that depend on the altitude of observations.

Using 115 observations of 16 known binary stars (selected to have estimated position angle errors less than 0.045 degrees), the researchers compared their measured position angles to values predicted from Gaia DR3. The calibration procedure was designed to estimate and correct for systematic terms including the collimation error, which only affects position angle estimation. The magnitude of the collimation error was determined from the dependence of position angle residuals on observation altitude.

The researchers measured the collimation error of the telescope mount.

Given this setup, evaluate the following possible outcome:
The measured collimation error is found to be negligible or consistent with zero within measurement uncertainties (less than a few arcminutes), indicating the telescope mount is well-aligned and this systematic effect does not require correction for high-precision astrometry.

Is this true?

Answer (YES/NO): NO